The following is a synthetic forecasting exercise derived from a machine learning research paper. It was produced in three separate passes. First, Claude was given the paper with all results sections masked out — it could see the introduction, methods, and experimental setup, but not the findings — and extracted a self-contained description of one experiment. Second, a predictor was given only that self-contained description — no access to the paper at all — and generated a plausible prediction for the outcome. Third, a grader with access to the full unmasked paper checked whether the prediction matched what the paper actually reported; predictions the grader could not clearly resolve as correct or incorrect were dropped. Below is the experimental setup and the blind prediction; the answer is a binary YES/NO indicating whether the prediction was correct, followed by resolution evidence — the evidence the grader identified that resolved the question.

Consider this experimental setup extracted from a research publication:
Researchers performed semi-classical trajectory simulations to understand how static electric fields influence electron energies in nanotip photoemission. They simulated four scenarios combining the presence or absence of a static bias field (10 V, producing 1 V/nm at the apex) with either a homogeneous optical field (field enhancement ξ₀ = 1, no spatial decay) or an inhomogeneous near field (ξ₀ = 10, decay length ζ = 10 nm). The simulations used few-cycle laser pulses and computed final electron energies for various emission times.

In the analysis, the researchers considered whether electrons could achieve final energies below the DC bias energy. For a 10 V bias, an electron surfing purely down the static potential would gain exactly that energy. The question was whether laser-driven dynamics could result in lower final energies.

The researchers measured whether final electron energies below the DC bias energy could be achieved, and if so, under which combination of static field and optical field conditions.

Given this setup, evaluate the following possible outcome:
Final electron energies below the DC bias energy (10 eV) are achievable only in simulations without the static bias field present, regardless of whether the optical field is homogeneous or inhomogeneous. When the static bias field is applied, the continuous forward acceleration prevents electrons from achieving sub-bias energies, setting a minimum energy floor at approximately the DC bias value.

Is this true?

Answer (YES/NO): NO